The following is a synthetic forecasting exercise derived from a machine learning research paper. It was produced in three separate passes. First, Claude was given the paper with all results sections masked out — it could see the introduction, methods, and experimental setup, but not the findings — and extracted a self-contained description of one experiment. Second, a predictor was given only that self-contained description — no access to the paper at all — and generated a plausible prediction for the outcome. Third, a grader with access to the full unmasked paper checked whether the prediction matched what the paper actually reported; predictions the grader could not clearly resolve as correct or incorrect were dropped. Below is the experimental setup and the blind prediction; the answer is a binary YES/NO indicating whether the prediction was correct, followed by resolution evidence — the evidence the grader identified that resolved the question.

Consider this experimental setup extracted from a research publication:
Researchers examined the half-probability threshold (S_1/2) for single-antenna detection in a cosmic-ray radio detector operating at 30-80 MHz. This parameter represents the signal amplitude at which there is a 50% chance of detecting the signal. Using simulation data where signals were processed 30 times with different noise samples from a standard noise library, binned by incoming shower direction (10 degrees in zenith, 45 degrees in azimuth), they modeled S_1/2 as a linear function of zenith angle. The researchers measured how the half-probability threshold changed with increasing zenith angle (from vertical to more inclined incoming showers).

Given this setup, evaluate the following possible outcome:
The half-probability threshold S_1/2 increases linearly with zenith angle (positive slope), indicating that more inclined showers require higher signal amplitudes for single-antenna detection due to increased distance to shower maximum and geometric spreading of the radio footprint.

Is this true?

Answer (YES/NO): YES